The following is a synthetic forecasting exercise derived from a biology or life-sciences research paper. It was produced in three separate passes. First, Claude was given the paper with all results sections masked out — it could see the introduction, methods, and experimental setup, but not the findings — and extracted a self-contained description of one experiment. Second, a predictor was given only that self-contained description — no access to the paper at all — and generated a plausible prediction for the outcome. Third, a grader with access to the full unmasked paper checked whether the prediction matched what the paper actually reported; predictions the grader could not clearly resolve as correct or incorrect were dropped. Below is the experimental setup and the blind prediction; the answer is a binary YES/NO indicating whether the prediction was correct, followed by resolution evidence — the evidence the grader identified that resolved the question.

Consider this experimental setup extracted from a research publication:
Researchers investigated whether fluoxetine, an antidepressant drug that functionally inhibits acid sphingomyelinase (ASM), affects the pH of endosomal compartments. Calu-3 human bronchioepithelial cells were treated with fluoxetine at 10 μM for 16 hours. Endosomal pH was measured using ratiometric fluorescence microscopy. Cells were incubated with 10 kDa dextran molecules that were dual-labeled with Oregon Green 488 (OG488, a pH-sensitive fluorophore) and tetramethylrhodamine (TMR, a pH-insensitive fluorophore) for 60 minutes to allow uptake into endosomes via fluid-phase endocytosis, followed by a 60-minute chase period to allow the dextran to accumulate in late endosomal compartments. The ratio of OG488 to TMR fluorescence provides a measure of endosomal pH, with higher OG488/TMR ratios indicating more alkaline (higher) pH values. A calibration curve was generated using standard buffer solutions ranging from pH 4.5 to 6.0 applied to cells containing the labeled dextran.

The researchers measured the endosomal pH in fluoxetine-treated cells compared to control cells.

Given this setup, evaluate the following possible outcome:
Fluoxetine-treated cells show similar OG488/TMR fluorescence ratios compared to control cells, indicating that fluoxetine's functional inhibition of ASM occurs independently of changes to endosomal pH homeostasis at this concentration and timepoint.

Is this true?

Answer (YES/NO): NO